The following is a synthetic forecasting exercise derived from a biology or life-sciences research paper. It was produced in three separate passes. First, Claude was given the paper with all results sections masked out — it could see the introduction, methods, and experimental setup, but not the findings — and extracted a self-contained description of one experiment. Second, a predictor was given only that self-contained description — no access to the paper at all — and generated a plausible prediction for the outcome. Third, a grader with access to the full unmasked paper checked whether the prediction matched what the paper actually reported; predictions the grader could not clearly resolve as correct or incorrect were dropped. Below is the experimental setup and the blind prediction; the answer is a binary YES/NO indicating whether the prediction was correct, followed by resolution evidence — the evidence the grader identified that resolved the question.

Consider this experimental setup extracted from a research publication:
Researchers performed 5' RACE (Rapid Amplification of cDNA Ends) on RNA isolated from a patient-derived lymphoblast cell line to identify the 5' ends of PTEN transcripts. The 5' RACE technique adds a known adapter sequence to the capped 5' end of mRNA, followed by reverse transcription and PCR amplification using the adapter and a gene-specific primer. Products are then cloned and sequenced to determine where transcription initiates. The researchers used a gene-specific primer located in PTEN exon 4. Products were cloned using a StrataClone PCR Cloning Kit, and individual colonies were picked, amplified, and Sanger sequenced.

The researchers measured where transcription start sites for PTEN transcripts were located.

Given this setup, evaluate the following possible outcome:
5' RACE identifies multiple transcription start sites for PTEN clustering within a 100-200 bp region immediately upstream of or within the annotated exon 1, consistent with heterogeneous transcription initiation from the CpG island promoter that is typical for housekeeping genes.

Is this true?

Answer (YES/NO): NO